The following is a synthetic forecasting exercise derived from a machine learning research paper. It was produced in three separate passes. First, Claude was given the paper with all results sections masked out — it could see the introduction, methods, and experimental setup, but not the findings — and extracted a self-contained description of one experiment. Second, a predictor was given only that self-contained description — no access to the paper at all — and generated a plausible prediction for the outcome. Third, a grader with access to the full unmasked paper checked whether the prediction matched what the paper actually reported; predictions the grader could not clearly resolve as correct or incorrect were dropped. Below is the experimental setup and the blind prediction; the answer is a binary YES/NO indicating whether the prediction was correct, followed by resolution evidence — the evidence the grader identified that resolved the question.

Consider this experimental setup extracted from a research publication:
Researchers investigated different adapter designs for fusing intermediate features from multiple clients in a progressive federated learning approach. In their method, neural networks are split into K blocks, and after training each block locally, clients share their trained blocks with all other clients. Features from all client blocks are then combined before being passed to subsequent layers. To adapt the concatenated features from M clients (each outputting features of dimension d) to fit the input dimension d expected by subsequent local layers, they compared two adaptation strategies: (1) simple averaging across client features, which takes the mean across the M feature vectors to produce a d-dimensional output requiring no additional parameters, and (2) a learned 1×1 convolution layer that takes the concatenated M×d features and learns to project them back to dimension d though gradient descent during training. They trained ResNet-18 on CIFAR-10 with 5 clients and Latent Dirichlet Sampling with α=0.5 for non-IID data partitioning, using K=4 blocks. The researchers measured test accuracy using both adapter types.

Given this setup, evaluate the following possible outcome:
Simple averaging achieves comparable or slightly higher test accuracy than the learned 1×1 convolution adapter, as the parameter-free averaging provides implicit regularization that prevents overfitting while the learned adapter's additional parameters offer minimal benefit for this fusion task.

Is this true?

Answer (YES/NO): NO